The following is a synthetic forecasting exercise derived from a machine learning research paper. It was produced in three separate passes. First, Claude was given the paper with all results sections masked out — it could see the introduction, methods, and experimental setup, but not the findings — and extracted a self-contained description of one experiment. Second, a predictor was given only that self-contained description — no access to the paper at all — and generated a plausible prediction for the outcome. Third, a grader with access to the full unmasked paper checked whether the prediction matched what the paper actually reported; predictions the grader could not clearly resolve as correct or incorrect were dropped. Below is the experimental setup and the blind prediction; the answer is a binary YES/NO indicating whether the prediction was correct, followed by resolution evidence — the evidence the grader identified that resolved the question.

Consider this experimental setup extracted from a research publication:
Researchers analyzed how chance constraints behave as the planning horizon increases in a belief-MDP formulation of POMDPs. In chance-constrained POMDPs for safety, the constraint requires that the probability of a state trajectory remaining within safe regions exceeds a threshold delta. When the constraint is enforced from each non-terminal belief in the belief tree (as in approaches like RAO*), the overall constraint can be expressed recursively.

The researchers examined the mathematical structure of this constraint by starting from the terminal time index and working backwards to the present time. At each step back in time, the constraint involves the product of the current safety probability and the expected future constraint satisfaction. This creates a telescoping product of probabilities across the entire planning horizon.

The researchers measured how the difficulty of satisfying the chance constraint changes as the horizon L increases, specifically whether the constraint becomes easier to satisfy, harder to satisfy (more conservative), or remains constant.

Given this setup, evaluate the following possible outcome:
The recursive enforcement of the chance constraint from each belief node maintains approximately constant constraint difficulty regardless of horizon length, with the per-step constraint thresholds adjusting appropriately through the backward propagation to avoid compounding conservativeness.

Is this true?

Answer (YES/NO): NO